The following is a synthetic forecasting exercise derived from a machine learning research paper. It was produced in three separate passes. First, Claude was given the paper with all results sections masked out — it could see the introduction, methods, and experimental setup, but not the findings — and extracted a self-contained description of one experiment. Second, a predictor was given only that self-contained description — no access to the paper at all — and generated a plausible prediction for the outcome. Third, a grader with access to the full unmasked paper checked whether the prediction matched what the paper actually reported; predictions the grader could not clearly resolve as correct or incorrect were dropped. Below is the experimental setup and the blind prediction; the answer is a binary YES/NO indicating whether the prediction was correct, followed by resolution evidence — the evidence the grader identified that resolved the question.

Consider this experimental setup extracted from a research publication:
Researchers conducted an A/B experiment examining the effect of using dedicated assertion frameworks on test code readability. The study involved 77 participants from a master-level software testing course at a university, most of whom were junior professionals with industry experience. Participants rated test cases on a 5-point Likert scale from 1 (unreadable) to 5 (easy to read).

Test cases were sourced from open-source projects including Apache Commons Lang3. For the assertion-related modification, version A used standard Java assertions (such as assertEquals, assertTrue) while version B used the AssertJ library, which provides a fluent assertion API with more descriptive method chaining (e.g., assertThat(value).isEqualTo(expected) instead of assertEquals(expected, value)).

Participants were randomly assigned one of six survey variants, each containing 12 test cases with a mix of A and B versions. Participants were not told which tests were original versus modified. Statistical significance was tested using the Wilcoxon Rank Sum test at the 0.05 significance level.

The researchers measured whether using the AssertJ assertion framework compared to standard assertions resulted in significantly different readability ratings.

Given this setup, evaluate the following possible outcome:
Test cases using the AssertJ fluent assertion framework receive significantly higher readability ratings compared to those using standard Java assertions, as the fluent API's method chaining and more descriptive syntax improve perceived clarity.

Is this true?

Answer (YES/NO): NO